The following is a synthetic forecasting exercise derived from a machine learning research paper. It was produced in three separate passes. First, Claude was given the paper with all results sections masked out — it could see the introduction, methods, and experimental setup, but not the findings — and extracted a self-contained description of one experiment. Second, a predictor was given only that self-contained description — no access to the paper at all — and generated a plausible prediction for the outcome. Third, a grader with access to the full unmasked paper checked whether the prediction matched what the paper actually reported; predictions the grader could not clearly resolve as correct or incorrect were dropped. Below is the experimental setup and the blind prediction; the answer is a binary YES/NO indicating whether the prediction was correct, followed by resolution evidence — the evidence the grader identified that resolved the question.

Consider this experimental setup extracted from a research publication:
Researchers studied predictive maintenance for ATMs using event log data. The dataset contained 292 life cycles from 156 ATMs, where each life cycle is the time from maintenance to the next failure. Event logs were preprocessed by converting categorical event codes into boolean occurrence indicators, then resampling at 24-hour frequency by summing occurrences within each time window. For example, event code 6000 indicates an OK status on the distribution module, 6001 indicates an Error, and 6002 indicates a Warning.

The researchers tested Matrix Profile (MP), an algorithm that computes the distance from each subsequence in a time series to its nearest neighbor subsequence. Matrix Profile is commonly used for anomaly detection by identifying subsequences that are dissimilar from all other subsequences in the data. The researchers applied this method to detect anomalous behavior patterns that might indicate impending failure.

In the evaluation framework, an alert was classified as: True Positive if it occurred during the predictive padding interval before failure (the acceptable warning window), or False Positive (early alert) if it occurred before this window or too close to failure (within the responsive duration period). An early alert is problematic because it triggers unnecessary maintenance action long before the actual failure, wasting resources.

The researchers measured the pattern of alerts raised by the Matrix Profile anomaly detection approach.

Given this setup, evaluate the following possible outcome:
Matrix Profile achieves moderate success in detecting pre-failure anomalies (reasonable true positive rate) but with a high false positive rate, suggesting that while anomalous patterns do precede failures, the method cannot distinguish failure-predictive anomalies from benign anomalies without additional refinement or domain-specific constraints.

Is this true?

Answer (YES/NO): NO